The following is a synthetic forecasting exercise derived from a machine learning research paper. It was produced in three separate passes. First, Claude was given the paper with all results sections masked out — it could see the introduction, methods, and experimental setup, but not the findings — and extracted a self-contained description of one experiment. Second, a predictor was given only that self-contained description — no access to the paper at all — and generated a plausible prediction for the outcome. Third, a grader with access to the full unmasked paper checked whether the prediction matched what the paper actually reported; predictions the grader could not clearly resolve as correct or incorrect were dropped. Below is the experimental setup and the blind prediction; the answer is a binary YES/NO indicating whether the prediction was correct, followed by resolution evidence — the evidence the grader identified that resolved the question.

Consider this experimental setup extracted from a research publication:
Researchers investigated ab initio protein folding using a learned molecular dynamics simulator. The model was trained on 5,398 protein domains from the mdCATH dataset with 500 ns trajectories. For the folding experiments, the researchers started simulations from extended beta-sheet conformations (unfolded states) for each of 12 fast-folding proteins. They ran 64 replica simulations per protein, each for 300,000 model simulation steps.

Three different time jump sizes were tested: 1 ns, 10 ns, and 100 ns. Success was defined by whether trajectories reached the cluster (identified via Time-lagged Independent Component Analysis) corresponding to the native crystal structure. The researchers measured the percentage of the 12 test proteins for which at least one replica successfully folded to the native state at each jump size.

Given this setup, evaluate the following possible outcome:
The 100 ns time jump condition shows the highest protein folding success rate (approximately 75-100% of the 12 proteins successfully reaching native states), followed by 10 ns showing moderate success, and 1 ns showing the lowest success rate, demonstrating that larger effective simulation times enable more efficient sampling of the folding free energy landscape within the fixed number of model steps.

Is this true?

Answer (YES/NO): NO